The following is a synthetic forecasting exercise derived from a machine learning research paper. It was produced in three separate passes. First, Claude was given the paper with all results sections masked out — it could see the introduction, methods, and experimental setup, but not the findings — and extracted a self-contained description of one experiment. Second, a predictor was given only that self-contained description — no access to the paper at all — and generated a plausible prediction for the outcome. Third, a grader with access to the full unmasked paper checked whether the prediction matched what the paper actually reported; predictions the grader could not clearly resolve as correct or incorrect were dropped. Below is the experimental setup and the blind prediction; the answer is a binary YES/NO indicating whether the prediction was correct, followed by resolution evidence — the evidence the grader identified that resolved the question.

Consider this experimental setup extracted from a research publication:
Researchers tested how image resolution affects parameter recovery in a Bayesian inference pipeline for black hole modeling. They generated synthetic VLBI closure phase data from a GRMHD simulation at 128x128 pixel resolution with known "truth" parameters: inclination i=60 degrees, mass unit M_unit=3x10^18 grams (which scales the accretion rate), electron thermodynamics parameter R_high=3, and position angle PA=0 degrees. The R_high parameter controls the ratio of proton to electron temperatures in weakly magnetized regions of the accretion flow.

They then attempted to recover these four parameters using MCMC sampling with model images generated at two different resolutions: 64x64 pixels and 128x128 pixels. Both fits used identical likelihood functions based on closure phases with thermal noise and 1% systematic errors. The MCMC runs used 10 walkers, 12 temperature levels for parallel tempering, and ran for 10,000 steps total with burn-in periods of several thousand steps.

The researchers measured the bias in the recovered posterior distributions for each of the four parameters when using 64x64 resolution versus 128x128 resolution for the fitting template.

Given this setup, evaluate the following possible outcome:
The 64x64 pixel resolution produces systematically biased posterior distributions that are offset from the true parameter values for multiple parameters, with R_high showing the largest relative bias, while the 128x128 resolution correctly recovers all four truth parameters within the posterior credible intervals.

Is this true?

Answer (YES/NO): NO